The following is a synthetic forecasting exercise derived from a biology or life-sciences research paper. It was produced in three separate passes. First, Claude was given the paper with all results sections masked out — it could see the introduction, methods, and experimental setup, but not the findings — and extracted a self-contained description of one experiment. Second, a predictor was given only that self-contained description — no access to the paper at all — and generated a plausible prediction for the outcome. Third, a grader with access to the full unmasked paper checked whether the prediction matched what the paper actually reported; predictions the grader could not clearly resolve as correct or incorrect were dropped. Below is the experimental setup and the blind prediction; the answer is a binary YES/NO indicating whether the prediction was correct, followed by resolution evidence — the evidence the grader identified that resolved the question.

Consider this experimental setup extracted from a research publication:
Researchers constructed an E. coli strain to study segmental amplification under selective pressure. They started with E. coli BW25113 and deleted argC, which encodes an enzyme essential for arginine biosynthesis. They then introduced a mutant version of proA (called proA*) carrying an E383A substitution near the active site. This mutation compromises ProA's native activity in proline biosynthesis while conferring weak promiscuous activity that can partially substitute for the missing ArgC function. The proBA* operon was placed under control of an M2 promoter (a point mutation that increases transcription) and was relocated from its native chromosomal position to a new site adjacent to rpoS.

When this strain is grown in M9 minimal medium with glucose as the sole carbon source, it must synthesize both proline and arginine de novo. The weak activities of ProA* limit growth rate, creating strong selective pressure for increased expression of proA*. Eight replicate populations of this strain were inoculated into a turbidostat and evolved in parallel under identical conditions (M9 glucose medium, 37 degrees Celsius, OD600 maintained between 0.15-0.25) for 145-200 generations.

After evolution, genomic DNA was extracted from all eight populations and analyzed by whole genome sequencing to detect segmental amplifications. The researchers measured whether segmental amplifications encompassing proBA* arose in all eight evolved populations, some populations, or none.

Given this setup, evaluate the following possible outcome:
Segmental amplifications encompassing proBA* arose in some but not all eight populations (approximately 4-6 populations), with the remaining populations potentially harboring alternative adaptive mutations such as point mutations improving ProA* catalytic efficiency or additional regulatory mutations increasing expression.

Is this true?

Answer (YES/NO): NO